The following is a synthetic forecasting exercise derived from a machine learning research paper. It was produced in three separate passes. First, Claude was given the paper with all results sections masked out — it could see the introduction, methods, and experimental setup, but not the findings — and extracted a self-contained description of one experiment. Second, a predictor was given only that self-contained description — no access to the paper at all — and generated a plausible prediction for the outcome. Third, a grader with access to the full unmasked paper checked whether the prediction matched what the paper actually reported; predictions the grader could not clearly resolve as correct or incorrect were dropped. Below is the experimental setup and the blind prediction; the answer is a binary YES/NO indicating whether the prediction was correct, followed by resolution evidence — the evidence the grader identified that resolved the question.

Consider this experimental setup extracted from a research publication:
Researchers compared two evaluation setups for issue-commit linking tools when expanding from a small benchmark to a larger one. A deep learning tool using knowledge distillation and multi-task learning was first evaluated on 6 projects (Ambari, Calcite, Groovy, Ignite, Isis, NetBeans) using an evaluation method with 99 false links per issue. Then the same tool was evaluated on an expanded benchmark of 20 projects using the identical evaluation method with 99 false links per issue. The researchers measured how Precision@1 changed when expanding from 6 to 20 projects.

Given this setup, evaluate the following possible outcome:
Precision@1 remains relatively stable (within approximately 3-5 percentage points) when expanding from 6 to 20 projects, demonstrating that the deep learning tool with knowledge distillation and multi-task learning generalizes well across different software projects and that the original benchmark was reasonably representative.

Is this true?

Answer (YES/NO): NO